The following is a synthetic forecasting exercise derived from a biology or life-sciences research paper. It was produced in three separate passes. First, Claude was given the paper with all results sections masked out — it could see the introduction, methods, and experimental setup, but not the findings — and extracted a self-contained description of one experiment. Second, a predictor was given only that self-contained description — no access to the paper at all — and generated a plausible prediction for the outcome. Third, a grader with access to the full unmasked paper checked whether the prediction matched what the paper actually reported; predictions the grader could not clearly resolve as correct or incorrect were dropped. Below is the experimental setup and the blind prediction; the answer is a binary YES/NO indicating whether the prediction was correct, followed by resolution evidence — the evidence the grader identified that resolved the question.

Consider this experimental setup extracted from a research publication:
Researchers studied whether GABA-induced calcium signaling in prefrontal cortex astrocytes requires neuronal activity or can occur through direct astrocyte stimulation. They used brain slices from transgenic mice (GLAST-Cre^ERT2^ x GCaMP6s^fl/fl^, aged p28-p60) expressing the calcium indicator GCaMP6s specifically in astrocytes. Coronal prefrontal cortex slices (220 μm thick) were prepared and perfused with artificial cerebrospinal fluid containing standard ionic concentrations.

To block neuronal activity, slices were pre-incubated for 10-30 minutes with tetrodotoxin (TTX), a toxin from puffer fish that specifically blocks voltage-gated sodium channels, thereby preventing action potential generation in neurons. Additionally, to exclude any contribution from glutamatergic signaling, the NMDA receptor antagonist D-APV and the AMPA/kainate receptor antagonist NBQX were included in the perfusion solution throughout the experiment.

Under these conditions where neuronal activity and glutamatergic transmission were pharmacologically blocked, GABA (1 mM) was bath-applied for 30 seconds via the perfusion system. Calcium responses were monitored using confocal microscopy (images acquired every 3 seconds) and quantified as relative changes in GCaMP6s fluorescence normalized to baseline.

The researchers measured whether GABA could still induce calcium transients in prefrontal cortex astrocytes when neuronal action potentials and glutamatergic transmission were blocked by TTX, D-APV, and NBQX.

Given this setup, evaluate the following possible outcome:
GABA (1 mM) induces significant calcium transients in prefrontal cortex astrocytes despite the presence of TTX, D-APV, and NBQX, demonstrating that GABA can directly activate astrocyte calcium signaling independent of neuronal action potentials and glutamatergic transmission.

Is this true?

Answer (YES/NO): YES